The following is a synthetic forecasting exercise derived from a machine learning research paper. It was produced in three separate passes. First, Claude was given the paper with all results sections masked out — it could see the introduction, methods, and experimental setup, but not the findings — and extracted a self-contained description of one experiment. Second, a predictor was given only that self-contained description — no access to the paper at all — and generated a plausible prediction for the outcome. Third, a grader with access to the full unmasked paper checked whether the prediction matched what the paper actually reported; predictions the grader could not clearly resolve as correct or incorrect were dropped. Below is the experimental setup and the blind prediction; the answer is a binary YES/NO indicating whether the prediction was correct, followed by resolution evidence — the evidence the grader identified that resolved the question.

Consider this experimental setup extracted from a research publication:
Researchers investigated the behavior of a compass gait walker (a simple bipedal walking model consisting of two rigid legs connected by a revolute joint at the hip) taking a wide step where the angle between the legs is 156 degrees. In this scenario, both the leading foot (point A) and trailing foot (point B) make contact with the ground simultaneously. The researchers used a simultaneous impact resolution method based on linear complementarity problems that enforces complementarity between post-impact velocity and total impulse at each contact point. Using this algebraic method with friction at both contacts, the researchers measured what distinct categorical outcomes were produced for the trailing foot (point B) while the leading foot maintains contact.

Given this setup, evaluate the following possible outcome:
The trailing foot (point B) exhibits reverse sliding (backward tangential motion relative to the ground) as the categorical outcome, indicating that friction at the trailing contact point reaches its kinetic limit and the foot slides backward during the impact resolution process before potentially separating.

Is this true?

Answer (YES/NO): NO